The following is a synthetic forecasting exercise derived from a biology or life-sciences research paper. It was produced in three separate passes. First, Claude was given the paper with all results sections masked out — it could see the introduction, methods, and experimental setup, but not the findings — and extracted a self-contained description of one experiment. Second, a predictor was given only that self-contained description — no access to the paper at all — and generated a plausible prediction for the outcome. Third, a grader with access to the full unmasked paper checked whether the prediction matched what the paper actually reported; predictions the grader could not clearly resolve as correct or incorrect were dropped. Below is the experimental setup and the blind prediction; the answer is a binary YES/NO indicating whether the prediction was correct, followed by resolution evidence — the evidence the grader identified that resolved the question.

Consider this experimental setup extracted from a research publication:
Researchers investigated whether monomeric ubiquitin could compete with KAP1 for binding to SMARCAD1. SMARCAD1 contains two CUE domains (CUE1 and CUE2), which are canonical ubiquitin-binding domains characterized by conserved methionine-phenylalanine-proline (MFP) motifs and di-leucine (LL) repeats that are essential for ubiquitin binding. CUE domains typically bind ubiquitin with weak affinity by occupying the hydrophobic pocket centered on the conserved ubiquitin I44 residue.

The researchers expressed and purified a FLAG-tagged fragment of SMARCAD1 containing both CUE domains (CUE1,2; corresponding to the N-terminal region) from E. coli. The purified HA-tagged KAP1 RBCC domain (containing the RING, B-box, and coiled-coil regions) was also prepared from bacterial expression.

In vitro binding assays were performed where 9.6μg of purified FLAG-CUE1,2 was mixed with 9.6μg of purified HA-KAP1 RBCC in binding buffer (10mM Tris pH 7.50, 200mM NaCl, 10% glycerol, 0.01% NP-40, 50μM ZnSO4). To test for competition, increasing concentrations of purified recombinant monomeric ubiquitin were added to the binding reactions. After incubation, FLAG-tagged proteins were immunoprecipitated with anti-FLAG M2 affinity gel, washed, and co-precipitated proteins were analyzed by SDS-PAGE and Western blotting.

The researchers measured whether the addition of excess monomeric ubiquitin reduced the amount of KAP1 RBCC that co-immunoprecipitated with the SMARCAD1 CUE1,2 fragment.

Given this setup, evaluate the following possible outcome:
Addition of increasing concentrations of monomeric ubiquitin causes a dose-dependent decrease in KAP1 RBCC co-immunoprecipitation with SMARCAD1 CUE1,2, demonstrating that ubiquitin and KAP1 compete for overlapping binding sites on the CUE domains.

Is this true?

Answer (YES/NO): NO